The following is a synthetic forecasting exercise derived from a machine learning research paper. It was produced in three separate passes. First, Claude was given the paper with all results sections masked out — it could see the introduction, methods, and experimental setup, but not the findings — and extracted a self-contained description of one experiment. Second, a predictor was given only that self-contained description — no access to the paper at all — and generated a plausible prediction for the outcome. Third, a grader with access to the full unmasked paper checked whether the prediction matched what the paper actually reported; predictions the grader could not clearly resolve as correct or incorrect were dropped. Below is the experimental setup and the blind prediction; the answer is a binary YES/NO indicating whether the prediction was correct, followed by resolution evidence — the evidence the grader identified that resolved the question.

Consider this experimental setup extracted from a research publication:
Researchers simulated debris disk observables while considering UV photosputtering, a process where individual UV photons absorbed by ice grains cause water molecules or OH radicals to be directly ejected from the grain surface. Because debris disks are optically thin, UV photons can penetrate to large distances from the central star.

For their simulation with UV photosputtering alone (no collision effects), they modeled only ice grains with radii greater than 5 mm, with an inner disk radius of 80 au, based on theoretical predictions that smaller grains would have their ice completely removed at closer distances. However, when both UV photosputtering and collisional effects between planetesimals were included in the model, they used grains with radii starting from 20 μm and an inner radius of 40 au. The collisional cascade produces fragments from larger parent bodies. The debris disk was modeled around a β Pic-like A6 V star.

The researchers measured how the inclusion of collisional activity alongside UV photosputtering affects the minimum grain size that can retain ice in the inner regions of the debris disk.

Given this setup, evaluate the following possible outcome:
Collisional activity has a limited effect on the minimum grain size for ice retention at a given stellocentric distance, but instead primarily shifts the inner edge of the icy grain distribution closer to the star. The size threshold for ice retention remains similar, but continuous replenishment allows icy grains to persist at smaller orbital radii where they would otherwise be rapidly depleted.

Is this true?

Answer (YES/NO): NO